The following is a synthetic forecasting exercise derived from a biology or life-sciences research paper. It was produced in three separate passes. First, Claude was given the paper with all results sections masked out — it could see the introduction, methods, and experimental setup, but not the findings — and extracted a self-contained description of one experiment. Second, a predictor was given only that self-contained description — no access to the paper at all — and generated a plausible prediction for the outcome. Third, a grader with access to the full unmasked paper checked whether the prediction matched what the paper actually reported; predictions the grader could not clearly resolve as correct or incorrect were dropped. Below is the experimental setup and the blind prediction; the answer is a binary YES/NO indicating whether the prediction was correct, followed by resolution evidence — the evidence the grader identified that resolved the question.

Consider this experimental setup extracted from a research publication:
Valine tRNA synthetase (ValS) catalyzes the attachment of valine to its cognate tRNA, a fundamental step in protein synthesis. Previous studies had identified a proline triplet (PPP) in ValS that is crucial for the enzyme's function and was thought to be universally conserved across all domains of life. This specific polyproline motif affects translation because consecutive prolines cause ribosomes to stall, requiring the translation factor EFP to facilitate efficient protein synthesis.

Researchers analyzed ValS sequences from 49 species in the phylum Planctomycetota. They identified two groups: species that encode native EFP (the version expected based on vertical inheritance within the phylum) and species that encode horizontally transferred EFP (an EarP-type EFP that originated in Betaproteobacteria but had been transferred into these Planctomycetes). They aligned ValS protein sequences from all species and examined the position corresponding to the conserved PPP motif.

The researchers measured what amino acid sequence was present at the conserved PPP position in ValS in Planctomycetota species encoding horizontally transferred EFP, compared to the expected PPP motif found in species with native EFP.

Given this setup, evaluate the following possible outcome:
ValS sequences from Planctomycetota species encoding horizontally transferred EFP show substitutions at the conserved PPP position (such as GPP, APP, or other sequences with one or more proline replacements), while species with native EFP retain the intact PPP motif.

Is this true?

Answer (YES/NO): YES